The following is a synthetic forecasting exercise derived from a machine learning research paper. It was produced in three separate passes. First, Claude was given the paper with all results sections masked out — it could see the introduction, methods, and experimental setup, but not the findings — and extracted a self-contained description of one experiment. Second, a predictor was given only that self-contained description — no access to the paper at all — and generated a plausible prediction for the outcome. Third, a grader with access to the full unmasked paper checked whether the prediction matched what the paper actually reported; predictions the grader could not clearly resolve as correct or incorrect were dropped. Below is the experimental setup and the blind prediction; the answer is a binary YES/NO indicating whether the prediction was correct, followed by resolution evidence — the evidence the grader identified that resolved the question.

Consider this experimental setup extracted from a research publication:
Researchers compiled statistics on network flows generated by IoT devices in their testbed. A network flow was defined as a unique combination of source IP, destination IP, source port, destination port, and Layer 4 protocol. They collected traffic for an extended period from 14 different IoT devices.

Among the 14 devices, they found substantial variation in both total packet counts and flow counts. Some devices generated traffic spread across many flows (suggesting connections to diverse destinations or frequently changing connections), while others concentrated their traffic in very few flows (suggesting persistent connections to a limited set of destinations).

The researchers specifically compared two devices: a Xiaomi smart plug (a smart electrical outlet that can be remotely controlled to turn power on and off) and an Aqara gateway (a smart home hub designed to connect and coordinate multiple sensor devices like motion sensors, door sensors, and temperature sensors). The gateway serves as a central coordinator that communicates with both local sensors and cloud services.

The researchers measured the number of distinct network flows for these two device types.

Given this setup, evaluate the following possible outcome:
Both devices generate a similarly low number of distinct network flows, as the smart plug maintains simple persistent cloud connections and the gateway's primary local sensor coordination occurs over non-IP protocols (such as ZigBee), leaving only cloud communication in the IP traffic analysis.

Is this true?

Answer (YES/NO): NO